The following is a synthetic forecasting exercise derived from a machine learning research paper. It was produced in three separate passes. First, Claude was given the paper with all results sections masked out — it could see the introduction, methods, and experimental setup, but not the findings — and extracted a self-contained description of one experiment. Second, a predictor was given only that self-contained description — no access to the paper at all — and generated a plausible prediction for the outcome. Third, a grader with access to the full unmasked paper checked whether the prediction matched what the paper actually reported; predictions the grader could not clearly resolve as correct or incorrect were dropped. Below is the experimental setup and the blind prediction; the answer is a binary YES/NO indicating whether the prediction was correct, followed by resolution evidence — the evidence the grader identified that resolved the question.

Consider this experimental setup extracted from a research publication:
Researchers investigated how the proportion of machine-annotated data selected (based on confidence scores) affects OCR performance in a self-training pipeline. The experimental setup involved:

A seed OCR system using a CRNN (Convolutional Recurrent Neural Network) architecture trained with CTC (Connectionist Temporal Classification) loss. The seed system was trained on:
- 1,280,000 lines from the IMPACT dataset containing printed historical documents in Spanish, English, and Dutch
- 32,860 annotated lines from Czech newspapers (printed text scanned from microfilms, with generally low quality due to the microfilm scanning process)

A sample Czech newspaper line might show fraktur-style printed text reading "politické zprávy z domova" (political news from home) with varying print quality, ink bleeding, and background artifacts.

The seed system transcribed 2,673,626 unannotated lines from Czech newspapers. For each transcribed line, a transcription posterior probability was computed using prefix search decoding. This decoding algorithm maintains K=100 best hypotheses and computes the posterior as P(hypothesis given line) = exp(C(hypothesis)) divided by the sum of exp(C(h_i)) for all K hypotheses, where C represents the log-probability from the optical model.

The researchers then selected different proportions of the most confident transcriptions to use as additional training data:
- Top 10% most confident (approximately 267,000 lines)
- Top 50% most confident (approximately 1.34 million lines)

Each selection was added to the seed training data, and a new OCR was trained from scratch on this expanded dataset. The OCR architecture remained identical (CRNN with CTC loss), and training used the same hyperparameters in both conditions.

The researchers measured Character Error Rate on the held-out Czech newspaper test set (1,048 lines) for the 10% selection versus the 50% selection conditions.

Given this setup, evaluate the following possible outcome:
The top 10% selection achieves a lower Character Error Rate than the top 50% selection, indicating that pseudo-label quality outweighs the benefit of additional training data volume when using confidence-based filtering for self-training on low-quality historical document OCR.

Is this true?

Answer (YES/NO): NO